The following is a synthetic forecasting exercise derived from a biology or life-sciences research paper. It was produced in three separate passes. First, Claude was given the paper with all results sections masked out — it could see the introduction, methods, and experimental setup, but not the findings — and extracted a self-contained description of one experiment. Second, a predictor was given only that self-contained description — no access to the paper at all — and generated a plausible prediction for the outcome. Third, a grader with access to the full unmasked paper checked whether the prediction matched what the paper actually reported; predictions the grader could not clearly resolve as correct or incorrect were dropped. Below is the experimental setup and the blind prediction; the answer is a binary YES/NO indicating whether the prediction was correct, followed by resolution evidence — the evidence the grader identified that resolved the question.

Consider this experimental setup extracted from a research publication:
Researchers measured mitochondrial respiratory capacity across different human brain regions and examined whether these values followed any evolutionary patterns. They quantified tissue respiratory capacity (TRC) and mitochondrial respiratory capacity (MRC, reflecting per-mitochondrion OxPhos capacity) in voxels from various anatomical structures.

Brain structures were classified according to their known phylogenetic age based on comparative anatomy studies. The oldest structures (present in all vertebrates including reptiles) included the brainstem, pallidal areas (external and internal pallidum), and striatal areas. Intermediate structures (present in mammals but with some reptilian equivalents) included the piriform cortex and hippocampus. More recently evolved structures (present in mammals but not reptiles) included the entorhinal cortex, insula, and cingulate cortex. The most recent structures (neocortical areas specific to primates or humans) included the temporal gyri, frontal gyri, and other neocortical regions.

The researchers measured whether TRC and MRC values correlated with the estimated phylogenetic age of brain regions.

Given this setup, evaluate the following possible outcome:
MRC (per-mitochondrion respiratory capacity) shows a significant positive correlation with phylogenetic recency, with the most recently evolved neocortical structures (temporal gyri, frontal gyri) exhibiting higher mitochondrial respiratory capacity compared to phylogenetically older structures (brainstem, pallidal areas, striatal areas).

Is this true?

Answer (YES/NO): YES